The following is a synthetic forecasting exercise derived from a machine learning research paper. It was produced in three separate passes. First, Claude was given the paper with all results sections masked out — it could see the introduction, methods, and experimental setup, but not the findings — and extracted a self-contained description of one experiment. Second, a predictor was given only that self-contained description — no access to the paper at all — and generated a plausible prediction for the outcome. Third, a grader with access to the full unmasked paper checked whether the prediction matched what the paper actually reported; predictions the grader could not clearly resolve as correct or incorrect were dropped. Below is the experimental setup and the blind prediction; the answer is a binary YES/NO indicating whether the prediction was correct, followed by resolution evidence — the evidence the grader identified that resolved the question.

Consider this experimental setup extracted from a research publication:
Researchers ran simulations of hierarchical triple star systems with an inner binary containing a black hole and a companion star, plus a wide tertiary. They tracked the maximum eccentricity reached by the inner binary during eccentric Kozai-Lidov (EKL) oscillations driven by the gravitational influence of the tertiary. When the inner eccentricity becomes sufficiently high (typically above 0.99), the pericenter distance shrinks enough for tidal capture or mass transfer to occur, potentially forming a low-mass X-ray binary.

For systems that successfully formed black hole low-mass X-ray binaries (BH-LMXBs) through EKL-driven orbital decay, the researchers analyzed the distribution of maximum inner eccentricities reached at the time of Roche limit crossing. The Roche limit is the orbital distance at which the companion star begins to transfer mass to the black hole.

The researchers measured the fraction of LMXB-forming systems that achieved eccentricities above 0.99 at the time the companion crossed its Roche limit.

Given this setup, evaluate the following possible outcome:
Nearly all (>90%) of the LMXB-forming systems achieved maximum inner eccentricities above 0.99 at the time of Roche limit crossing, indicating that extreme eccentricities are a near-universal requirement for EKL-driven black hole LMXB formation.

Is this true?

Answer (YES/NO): NO